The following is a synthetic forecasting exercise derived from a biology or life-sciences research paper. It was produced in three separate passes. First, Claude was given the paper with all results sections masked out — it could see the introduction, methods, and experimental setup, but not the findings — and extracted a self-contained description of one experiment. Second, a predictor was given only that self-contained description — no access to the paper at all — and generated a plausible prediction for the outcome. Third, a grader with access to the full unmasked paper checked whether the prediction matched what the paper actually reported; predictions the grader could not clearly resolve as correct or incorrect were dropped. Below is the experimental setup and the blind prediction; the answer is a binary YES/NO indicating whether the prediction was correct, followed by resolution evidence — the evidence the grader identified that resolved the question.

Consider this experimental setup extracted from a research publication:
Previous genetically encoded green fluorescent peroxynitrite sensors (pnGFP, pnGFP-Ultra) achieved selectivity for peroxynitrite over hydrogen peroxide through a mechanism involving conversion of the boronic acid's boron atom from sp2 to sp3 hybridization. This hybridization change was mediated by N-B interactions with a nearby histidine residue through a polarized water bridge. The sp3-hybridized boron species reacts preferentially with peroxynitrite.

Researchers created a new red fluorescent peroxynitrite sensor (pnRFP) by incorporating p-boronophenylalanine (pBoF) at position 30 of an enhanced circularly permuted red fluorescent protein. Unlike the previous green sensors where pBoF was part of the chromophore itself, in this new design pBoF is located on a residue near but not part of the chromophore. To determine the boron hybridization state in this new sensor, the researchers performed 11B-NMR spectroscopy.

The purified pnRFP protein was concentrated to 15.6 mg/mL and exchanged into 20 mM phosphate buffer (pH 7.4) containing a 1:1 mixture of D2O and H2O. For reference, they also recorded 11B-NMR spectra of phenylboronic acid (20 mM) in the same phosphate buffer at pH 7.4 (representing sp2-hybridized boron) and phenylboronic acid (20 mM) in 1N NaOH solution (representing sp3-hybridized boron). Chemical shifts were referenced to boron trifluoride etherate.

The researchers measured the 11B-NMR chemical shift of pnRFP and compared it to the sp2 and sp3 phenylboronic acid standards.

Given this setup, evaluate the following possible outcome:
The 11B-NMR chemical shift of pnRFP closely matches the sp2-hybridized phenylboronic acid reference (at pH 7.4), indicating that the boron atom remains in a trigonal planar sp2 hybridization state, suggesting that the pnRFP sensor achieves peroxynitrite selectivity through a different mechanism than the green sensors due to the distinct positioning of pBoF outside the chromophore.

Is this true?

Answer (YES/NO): YES